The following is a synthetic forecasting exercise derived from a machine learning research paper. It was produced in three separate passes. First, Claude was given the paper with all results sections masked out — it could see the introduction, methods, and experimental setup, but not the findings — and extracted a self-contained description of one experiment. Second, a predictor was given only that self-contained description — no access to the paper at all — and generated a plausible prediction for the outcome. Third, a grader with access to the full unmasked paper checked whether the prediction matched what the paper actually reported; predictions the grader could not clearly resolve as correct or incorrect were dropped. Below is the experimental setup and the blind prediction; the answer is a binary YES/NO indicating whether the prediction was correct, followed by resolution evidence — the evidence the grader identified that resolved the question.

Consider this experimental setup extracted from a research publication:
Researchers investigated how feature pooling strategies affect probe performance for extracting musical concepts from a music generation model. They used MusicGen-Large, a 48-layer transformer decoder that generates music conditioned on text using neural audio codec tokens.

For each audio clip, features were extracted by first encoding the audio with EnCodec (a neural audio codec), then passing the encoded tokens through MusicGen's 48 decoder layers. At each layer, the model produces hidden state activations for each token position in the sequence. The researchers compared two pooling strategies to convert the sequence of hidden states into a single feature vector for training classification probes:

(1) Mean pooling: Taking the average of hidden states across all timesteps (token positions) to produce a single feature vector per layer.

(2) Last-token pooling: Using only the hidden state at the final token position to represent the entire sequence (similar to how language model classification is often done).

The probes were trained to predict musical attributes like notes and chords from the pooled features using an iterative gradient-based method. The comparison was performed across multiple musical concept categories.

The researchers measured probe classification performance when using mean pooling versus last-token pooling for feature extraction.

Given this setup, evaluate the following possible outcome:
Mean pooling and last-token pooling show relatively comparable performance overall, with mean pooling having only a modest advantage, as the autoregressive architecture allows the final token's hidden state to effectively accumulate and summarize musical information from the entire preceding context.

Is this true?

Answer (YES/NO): NO